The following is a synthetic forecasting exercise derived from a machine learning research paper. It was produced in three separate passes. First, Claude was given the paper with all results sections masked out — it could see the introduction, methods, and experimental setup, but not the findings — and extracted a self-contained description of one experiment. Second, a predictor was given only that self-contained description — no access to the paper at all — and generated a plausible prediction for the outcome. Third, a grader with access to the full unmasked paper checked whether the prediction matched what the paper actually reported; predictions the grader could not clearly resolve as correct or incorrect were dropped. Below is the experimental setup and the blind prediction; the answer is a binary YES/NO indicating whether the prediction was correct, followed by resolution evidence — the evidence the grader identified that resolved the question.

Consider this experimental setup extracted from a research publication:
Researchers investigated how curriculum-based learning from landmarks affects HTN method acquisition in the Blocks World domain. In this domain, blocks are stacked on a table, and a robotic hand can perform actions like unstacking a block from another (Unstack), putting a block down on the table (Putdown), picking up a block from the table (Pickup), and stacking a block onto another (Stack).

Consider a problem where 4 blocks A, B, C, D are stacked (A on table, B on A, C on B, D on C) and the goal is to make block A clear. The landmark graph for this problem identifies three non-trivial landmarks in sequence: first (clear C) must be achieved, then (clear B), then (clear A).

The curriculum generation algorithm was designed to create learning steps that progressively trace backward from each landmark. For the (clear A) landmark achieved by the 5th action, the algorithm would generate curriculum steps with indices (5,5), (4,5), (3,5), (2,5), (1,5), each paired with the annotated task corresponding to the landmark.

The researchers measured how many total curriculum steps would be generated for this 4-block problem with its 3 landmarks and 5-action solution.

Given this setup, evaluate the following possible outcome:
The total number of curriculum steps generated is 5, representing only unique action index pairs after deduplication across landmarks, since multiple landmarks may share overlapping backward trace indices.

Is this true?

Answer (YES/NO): NO